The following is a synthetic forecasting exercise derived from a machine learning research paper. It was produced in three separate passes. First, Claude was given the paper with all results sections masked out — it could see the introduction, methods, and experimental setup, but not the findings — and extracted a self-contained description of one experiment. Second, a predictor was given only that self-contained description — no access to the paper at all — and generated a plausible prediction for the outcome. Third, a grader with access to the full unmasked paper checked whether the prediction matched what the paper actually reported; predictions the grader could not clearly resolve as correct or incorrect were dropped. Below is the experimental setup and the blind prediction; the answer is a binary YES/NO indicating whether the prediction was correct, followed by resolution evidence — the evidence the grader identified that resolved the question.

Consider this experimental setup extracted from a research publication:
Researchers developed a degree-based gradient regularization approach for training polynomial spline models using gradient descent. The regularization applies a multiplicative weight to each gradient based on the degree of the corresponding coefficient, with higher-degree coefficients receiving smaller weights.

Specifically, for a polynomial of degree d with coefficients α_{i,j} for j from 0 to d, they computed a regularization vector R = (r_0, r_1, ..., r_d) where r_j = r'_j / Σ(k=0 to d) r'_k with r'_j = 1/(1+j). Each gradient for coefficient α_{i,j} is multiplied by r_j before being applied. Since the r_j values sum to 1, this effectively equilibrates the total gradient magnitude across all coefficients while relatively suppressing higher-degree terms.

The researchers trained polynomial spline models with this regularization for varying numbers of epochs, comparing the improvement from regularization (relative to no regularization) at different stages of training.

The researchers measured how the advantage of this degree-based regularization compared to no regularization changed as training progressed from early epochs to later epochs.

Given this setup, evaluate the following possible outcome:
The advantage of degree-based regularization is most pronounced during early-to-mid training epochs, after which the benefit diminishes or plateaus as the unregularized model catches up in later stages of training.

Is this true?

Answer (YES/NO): YES